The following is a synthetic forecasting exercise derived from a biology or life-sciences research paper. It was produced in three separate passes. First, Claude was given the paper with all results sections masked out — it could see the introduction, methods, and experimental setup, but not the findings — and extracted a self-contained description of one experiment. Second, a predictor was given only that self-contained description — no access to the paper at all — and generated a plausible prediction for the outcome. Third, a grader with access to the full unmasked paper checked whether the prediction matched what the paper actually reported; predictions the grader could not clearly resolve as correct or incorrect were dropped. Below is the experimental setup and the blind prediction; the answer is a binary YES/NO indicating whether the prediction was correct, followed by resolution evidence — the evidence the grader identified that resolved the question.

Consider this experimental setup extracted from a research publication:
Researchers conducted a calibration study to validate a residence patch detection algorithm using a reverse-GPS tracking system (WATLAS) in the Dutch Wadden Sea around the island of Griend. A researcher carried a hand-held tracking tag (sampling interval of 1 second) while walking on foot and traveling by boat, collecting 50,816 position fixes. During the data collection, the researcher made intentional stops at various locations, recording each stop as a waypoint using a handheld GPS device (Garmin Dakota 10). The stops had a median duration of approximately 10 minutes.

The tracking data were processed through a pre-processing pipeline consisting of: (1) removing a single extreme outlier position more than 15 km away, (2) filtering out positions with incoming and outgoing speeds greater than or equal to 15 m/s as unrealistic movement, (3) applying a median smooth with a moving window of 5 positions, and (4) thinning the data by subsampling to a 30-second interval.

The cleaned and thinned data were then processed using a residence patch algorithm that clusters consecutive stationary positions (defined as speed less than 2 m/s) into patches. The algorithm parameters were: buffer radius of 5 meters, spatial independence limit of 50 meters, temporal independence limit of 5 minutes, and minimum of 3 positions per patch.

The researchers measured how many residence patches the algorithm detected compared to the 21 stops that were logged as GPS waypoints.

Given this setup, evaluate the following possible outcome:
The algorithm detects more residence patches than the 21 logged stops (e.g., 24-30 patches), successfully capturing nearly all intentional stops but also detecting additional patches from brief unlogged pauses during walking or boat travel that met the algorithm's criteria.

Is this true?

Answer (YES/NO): YES